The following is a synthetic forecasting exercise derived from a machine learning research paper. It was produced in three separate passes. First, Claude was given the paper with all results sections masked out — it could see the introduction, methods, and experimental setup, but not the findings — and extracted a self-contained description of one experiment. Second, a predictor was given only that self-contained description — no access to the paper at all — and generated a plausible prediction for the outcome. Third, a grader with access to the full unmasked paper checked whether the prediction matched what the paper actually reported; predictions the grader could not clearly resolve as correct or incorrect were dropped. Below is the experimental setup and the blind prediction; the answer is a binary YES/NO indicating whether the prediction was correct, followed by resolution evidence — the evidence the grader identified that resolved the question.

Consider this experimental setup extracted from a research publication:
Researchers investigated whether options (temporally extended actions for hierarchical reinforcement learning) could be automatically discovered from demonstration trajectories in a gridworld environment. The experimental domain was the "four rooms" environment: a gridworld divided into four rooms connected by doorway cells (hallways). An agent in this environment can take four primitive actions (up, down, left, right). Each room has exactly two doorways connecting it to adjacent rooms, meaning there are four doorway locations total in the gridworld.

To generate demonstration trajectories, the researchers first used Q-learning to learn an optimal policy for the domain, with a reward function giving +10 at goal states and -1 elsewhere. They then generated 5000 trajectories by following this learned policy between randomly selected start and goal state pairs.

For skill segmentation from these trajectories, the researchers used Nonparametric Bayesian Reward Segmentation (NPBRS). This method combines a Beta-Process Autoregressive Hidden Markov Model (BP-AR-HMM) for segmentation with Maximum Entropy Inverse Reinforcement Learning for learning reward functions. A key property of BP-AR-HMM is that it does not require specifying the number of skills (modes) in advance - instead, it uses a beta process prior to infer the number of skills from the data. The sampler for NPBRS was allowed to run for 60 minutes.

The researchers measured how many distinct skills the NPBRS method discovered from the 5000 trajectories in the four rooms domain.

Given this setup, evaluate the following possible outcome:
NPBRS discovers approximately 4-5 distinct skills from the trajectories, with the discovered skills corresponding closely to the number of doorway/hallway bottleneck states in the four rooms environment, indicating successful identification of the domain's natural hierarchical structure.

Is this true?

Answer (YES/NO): YES